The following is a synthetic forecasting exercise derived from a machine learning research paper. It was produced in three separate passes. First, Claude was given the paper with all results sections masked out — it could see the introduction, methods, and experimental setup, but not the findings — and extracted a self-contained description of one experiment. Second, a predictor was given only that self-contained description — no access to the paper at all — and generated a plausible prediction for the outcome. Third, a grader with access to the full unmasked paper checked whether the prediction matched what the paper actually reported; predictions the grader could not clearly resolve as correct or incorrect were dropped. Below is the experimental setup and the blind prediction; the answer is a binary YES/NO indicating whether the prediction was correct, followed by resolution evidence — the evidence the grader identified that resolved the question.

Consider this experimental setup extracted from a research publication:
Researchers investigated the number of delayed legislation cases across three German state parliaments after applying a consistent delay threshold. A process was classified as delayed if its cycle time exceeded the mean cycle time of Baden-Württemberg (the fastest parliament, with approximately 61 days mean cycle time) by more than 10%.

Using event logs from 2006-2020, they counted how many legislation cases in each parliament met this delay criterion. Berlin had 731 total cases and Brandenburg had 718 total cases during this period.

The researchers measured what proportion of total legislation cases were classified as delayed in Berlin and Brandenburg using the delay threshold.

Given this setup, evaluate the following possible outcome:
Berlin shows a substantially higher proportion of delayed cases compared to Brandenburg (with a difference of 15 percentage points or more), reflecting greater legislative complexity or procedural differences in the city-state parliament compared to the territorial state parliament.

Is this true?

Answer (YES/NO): NO